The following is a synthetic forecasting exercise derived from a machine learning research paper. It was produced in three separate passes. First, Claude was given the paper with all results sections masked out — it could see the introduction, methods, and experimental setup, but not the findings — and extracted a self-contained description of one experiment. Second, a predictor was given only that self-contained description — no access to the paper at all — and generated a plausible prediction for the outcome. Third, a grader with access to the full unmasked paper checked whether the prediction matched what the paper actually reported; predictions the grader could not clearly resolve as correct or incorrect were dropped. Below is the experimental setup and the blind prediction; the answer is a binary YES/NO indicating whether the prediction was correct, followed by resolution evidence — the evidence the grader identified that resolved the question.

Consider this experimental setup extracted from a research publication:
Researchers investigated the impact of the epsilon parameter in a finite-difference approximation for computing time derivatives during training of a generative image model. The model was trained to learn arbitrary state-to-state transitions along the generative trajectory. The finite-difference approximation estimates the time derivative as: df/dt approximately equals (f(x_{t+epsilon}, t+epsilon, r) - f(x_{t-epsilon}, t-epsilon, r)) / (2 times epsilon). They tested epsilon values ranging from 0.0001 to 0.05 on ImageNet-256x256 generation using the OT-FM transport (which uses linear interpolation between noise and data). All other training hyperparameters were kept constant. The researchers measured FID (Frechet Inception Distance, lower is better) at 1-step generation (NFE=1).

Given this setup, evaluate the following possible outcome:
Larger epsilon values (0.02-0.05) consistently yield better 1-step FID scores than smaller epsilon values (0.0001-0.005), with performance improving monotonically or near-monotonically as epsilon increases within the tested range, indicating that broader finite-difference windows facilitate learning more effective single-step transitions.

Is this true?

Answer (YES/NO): NO